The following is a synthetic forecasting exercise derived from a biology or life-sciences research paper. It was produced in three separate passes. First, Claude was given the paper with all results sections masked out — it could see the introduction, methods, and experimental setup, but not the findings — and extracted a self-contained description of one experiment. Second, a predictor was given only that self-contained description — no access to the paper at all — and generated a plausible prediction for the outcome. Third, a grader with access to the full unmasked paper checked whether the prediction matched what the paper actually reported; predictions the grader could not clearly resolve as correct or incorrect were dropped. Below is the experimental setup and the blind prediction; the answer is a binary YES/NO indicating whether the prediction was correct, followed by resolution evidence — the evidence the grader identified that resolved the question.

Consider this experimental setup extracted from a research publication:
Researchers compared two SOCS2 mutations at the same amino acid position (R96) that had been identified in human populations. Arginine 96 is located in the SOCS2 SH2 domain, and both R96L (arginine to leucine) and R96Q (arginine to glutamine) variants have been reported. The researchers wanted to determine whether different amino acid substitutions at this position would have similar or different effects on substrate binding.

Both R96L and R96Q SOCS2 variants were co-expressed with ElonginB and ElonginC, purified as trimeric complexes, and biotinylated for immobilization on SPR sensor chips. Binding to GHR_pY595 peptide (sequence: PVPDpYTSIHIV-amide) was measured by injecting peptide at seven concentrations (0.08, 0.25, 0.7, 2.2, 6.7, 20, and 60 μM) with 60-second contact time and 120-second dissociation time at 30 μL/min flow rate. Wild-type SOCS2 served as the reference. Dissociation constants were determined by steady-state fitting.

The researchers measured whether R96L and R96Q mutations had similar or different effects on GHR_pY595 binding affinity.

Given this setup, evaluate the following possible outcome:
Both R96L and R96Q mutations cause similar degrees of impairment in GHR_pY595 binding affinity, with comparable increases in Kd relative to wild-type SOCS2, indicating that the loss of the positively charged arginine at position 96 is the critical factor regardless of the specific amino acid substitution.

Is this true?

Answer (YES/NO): NO